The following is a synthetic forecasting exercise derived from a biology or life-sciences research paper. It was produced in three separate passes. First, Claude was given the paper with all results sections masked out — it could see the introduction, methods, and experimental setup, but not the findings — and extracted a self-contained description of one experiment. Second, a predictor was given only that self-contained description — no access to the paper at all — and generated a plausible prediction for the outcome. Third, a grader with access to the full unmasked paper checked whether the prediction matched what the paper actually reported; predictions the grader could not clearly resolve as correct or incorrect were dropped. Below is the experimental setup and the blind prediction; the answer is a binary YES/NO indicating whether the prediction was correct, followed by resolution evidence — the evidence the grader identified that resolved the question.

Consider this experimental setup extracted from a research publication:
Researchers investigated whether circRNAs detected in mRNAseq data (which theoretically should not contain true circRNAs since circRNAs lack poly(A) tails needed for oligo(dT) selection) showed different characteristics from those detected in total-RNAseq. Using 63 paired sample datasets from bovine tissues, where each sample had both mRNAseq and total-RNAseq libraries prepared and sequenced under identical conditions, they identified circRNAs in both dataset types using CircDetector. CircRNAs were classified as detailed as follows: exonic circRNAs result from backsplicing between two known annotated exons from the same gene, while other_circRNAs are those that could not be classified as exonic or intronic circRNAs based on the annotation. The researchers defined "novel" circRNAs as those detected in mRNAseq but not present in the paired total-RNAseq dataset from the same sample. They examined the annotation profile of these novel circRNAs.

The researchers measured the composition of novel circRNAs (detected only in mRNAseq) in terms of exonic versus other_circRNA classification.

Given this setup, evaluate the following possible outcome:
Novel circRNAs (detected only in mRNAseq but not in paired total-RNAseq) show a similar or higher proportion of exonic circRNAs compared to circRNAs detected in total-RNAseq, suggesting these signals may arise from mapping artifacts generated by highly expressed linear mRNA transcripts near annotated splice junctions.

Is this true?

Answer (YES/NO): NO